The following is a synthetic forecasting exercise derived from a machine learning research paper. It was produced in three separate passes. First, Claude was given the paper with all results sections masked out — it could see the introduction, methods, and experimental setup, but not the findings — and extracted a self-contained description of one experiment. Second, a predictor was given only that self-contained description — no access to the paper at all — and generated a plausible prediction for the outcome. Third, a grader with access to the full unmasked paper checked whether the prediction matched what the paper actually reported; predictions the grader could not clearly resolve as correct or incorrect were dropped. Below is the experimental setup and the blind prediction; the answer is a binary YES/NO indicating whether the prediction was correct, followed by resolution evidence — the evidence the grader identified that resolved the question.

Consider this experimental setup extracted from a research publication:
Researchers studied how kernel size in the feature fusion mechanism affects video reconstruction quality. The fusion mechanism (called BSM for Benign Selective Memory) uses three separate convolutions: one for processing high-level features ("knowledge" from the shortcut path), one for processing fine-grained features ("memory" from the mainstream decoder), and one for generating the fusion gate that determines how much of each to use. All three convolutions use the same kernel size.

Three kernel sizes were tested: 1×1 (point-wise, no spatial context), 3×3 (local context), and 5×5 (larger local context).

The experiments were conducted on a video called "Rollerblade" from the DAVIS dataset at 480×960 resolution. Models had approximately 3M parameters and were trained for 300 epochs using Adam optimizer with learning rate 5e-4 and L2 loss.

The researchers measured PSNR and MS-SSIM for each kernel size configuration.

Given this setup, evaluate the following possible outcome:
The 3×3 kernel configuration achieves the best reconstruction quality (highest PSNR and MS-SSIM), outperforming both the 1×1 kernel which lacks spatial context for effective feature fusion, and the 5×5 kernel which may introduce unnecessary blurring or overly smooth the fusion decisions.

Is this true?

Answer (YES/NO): NO